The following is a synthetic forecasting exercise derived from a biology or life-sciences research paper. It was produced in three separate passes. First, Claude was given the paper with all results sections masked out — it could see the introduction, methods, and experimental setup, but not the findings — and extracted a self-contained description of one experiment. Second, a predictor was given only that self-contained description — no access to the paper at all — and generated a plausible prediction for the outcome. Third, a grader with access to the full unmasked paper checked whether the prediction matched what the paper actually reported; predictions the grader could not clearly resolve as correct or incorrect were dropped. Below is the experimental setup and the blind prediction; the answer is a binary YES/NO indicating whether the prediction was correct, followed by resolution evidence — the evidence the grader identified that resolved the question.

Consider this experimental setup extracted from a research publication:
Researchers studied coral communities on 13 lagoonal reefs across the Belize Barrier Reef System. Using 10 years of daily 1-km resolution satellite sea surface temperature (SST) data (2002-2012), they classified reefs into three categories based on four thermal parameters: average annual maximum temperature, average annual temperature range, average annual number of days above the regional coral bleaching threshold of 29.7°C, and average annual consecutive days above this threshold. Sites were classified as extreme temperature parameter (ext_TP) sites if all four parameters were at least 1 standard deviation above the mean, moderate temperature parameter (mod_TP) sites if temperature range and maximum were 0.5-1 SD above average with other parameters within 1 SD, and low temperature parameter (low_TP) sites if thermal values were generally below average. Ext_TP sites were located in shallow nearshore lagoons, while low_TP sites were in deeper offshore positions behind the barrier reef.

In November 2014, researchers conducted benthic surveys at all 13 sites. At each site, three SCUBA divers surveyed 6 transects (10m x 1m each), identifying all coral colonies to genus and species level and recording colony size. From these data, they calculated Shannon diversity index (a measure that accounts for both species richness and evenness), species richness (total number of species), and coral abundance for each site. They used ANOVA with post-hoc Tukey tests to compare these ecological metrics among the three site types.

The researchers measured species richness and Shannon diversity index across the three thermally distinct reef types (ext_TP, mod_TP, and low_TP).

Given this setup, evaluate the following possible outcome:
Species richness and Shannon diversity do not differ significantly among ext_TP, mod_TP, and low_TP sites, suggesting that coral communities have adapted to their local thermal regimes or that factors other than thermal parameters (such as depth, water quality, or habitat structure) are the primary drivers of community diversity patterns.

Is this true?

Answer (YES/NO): NO